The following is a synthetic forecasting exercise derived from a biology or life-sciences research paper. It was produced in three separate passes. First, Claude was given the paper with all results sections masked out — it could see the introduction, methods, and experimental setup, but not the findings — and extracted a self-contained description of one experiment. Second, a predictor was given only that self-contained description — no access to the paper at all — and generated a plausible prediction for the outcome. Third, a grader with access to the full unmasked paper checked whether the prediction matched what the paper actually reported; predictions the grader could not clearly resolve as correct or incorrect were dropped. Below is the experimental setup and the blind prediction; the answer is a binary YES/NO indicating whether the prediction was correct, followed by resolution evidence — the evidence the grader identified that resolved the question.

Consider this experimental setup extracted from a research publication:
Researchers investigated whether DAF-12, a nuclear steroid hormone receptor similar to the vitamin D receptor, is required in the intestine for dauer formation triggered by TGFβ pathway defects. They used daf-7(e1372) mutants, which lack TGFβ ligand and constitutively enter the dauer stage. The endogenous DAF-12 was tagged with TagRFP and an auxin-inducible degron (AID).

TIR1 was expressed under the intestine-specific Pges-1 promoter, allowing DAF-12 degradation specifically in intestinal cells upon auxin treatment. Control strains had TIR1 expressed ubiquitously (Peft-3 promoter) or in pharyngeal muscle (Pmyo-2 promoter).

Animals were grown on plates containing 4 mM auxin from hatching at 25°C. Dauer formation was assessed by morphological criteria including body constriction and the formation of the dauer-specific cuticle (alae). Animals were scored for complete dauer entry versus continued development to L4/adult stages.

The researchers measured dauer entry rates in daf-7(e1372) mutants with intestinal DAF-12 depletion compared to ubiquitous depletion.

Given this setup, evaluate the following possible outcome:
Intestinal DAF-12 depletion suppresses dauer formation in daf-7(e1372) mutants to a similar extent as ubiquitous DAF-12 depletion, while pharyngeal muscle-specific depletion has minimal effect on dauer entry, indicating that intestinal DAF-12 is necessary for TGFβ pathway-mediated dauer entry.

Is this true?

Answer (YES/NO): NO